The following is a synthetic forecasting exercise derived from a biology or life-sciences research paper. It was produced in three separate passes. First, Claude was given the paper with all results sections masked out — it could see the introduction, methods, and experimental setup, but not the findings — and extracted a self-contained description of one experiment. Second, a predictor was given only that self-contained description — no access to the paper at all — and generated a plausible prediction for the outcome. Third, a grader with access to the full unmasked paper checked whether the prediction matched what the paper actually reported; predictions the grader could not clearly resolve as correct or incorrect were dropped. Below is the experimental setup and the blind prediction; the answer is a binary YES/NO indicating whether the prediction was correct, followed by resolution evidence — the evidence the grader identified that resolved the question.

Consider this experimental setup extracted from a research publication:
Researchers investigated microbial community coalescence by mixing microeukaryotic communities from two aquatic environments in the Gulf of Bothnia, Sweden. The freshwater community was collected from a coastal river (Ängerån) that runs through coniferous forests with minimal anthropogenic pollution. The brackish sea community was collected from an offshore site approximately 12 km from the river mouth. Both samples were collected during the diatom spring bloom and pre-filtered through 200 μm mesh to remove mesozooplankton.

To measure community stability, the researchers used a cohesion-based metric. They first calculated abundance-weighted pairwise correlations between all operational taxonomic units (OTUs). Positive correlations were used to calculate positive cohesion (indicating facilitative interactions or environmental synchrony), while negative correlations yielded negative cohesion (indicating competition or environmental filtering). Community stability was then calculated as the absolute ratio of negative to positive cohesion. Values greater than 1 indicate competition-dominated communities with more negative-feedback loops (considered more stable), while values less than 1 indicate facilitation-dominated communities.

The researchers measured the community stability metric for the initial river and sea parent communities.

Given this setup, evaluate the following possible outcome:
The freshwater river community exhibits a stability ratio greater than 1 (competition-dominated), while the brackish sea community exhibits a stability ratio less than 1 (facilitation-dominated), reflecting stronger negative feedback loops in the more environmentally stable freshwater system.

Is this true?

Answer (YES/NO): NO